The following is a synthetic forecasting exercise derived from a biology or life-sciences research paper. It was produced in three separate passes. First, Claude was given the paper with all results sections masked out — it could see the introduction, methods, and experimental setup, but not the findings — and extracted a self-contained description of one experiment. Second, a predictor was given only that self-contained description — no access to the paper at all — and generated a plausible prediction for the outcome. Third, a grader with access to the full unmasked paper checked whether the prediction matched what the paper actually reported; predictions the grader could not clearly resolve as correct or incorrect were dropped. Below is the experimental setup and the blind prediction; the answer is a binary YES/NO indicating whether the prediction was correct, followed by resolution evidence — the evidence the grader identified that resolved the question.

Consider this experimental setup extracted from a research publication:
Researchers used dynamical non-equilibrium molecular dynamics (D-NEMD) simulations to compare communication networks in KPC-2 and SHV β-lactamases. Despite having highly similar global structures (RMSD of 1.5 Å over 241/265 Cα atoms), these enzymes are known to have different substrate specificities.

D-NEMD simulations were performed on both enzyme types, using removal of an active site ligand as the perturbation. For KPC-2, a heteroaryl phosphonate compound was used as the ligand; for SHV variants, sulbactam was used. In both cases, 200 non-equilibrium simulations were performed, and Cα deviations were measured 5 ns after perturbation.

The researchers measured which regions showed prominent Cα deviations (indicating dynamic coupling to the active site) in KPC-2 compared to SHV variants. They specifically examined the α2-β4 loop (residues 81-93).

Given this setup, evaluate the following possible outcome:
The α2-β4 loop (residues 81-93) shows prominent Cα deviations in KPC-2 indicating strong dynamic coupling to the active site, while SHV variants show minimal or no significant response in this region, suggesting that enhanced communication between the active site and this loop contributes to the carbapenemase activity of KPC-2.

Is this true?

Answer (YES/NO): YES